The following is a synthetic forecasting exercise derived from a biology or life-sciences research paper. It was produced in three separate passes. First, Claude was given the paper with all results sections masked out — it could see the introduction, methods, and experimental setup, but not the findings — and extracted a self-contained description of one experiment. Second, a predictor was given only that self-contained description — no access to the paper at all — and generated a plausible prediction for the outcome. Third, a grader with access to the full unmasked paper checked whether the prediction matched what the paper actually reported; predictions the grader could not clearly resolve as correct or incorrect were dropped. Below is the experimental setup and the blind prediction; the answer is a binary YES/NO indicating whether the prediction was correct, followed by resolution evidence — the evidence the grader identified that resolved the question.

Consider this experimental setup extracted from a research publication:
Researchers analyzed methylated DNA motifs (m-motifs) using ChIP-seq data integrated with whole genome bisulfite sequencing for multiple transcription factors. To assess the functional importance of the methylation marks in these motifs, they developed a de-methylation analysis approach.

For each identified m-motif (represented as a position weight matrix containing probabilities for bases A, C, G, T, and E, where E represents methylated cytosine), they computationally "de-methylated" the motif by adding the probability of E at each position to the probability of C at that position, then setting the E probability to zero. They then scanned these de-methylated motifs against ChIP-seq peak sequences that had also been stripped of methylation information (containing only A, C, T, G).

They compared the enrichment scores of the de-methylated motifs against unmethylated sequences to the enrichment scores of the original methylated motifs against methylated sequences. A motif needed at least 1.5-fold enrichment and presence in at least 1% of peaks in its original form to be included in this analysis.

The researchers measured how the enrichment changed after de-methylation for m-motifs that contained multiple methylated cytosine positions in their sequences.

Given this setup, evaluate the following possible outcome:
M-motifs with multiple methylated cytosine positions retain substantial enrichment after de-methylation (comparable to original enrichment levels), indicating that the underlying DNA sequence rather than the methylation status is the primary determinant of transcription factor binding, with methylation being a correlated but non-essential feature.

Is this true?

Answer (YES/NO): NO